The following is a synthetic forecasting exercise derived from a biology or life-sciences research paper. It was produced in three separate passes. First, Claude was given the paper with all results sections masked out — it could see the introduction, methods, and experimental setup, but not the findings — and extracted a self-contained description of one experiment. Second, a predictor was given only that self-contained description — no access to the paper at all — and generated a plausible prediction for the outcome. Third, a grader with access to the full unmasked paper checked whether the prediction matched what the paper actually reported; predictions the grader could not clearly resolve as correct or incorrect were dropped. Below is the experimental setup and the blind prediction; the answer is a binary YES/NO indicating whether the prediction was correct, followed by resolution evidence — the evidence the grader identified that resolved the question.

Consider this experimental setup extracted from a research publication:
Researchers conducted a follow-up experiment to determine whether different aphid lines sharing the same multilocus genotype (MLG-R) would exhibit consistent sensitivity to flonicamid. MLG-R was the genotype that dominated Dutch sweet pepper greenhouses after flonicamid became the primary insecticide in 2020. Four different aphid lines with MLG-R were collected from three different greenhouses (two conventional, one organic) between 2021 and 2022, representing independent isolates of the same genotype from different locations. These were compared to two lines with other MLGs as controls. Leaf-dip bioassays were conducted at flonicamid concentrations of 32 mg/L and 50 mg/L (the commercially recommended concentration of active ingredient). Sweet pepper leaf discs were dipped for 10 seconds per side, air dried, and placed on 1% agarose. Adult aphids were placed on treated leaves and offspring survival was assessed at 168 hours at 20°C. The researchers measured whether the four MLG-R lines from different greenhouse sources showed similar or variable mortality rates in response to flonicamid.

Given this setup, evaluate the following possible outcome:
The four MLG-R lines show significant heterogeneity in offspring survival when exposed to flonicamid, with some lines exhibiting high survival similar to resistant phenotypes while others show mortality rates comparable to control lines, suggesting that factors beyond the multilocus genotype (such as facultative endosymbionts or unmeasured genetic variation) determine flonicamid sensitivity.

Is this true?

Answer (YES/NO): NO